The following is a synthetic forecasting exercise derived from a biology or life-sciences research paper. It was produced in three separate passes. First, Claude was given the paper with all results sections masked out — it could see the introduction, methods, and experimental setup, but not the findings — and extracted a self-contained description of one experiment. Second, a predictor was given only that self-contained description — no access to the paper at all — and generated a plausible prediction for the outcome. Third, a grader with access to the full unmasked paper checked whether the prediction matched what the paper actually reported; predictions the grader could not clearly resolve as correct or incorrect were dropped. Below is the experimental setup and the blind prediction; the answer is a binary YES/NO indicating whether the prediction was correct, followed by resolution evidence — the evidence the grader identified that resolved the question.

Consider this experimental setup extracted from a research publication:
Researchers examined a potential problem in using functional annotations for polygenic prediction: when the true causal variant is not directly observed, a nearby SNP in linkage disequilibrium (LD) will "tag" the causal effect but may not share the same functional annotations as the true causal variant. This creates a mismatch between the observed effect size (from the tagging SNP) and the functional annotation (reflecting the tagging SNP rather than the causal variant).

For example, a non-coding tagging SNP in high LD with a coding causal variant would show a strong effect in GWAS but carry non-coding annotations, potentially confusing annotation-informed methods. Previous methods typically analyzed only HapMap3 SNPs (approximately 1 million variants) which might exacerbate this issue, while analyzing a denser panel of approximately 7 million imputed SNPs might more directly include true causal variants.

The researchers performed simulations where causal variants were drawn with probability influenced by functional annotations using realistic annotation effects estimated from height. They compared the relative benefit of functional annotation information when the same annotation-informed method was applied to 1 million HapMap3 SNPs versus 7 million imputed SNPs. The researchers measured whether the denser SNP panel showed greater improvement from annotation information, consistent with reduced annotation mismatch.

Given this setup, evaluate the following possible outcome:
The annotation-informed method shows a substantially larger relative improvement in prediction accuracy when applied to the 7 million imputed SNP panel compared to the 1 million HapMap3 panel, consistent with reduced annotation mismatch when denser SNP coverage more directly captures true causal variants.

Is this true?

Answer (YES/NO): YES